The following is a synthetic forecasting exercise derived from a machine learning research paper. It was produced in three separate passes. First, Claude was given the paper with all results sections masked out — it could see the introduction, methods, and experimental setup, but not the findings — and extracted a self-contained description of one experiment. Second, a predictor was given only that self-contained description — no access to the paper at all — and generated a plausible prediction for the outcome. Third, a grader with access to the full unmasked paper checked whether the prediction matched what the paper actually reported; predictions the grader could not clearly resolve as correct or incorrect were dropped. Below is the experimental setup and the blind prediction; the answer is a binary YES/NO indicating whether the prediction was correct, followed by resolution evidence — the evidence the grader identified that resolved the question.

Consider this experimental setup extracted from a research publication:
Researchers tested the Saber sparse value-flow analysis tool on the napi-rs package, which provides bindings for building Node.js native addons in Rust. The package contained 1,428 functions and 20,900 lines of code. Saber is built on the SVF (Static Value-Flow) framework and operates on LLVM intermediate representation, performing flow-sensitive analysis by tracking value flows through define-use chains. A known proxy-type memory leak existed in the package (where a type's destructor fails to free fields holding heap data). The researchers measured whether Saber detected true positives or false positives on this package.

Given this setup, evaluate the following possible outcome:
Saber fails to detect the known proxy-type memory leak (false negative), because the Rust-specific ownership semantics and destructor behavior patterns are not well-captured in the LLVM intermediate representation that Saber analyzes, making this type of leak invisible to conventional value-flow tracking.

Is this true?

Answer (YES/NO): YES